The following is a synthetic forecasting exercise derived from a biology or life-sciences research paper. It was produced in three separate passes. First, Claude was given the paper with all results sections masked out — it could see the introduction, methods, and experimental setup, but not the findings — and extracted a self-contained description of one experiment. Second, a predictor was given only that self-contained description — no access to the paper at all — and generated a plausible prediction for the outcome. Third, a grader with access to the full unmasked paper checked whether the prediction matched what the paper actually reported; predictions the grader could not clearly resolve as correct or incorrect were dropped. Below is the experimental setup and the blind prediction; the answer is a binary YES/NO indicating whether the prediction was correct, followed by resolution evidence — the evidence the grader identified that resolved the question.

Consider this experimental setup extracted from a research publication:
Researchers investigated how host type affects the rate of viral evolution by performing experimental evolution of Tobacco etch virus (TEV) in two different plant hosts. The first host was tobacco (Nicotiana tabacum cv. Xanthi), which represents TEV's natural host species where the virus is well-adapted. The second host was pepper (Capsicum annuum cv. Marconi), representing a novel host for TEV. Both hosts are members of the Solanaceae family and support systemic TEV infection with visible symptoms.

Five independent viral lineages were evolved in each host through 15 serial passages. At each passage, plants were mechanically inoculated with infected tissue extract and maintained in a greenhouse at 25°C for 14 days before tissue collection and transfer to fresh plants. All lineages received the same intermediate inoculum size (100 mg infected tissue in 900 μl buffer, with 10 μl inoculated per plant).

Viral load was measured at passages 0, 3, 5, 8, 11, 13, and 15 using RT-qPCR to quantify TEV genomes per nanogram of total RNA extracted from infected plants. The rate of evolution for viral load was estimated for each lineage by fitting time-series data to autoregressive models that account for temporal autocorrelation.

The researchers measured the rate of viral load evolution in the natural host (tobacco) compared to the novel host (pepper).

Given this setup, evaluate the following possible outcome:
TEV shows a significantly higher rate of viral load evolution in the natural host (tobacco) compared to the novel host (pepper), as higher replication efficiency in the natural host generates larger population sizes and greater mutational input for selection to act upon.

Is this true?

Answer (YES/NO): NO